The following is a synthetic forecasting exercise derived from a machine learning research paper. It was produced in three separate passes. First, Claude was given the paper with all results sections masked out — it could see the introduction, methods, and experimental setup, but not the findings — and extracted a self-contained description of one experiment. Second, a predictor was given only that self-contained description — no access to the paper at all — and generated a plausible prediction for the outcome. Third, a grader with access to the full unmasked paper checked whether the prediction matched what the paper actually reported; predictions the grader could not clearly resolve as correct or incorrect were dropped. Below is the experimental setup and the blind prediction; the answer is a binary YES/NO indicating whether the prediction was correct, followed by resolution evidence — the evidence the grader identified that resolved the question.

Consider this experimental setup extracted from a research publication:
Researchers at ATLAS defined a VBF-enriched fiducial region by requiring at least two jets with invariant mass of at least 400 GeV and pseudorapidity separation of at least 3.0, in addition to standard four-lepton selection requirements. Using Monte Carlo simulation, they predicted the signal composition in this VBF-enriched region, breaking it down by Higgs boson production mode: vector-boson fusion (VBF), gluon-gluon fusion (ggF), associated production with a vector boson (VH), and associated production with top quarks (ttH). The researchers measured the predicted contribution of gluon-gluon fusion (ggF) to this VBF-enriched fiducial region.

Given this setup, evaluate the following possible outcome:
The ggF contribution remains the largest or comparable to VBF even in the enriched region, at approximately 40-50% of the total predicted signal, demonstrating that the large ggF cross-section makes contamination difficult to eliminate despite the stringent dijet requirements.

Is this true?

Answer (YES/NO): NO